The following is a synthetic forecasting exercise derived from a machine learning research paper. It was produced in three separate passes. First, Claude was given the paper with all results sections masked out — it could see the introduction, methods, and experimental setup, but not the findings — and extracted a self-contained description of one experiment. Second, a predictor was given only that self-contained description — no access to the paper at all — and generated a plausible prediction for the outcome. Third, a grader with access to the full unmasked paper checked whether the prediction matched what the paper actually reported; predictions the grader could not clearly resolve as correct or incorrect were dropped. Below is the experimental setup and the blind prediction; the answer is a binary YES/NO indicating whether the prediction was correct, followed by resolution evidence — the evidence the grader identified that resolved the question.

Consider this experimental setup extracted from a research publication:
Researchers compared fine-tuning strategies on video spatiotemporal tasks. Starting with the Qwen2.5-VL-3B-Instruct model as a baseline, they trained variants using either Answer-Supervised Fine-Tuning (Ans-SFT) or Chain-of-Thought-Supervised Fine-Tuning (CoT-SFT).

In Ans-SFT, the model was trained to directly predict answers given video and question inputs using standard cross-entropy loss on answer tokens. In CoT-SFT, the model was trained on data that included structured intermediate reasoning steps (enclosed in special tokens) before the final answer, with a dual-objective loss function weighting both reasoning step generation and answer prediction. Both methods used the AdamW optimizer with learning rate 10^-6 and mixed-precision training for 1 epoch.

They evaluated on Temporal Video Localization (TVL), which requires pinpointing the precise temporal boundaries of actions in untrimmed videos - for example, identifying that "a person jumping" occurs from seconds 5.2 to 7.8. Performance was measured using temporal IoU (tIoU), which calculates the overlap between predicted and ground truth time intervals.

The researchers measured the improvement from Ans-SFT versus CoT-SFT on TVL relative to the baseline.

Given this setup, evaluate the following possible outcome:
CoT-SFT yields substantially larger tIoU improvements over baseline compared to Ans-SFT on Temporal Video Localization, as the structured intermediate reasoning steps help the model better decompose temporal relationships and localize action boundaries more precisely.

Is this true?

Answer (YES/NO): YES